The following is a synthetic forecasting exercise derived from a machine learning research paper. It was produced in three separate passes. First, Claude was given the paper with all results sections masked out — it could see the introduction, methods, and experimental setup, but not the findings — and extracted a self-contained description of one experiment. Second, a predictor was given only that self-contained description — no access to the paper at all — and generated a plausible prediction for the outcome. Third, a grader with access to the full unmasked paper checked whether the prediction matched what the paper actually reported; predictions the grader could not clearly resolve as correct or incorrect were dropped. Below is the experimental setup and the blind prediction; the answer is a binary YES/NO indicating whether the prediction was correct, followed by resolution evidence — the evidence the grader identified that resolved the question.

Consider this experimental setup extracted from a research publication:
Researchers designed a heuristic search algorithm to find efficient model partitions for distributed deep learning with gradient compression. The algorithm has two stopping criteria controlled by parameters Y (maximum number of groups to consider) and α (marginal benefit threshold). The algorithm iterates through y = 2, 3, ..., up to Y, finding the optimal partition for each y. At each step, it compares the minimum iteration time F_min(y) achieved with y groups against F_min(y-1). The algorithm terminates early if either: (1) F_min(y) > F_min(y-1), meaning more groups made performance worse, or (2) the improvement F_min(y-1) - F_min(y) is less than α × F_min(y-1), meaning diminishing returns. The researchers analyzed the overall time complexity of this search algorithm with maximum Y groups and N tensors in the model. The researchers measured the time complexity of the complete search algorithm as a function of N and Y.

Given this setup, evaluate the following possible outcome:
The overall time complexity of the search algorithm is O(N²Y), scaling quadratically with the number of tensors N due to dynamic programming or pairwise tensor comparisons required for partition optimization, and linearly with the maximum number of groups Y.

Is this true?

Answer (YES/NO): NO